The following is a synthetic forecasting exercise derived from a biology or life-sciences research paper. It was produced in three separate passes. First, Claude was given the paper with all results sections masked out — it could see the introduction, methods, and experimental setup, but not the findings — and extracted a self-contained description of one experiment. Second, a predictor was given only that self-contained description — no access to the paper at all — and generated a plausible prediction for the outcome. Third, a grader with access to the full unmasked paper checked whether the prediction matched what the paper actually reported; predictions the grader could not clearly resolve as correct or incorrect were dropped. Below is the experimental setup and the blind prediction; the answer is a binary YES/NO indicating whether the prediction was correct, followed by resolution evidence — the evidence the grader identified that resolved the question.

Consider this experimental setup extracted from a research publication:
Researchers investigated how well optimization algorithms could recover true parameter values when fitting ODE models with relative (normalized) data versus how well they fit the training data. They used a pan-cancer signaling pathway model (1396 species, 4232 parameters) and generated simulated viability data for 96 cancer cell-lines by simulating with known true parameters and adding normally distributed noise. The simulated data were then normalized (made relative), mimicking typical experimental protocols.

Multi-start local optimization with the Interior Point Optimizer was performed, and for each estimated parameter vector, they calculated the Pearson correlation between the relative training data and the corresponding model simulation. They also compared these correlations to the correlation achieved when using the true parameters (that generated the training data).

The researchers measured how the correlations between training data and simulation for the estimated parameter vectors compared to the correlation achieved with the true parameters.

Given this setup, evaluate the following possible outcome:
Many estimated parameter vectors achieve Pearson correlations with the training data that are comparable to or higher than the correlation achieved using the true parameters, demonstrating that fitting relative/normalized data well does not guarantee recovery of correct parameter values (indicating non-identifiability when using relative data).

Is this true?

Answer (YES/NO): NO